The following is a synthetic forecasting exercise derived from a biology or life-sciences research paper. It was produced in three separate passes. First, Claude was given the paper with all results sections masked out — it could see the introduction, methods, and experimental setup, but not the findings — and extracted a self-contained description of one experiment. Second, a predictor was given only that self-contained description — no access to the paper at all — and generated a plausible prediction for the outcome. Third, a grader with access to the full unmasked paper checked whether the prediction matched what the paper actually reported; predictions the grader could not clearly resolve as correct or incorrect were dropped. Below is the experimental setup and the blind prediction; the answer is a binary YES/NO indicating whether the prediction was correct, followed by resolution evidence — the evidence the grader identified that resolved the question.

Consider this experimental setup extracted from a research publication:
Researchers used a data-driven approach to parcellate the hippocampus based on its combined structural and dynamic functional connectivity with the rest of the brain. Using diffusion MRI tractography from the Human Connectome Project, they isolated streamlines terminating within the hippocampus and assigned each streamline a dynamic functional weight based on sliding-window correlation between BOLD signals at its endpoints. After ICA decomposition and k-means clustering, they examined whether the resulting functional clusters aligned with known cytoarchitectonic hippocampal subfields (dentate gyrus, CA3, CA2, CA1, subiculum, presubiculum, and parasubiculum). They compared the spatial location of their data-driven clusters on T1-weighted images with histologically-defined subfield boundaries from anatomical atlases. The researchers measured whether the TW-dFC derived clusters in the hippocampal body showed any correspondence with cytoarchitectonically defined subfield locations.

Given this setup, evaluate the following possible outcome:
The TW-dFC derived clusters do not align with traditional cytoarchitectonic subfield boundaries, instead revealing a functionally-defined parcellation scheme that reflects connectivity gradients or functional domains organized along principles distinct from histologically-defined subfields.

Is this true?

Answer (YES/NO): NO